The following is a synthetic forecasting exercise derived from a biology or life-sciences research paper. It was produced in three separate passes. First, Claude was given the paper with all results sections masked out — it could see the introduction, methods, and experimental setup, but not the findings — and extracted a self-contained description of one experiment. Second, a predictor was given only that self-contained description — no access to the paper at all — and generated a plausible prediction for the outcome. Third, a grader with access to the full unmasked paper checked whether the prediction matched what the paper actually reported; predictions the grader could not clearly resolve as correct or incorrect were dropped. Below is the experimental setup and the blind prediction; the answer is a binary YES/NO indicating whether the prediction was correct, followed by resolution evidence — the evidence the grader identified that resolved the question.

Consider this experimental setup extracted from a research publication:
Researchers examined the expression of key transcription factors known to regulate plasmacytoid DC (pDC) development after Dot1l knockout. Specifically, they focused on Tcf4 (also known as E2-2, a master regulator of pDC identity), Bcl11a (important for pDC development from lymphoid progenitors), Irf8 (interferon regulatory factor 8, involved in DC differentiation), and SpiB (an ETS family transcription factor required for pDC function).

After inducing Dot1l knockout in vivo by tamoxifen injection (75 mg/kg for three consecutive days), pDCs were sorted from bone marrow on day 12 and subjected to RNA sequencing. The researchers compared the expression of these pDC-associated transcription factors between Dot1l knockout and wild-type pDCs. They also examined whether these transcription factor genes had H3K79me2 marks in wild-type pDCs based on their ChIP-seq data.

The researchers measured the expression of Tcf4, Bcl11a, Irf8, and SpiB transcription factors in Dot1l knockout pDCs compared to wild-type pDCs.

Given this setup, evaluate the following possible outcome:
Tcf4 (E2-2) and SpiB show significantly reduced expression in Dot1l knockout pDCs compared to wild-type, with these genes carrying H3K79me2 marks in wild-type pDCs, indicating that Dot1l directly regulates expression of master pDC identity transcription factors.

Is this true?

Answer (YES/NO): NO